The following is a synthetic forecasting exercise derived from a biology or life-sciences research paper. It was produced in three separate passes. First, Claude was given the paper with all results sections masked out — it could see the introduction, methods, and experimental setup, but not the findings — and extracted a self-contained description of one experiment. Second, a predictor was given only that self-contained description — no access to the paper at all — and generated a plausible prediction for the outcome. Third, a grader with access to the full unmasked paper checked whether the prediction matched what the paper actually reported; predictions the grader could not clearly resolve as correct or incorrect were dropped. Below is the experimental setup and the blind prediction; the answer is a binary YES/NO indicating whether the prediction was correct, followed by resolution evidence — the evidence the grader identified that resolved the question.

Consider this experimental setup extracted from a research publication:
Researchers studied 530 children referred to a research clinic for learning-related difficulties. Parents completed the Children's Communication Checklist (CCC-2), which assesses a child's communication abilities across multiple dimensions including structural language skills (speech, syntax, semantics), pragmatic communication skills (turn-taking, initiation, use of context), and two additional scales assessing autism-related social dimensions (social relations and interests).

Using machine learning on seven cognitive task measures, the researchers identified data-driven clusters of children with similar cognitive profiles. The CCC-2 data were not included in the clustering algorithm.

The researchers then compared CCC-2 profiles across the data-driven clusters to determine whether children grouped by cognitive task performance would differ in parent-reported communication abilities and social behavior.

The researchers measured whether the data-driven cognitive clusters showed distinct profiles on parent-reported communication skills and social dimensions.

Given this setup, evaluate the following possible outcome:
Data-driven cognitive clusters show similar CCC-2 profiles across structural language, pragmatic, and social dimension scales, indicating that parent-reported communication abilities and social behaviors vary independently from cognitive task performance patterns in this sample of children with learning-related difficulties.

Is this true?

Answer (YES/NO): NO